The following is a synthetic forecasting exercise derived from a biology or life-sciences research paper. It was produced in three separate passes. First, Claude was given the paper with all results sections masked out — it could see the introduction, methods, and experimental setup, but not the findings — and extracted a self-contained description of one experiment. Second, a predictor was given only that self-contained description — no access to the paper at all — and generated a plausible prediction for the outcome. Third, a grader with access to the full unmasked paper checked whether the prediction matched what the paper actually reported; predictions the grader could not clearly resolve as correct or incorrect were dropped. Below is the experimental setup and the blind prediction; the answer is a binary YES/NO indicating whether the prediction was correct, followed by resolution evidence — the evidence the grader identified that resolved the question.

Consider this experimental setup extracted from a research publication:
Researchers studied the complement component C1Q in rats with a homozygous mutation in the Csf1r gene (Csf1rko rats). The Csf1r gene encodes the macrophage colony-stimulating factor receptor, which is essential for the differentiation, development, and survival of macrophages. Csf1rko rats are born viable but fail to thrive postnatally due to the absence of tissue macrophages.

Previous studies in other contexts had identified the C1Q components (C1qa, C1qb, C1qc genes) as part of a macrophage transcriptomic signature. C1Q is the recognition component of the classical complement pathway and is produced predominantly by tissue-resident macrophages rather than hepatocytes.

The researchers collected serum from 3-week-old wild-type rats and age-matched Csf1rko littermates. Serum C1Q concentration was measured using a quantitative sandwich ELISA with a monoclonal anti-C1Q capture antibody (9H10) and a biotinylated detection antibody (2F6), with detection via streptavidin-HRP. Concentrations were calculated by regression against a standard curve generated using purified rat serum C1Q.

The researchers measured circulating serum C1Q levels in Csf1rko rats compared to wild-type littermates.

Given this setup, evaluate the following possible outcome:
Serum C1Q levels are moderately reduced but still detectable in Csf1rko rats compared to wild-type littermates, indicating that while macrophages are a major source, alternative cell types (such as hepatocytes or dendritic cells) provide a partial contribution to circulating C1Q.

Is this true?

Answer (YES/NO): NO